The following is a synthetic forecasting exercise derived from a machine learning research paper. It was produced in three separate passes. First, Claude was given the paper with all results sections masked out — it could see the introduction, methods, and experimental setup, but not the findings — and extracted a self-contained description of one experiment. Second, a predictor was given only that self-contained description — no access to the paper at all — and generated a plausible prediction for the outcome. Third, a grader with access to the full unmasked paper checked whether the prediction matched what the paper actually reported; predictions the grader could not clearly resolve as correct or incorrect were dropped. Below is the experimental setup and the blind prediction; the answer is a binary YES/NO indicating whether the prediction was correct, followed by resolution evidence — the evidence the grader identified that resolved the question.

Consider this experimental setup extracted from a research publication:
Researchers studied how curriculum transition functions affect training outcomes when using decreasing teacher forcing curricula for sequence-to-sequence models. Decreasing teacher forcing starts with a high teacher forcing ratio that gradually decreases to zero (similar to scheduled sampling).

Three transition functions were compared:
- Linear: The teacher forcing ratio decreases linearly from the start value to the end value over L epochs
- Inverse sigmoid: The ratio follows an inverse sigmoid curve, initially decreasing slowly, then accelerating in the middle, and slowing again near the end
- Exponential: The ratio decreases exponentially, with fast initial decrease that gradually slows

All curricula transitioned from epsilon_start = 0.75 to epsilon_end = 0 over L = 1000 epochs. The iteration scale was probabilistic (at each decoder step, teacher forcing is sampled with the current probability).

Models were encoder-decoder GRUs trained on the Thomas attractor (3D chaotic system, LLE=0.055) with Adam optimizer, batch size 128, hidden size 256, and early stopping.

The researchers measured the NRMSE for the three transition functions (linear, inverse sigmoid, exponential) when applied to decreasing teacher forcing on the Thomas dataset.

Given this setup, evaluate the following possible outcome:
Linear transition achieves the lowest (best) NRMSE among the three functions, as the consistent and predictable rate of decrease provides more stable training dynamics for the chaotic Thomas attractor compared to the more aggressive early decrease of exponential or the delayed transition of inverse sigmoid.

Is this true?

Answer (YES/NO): NO